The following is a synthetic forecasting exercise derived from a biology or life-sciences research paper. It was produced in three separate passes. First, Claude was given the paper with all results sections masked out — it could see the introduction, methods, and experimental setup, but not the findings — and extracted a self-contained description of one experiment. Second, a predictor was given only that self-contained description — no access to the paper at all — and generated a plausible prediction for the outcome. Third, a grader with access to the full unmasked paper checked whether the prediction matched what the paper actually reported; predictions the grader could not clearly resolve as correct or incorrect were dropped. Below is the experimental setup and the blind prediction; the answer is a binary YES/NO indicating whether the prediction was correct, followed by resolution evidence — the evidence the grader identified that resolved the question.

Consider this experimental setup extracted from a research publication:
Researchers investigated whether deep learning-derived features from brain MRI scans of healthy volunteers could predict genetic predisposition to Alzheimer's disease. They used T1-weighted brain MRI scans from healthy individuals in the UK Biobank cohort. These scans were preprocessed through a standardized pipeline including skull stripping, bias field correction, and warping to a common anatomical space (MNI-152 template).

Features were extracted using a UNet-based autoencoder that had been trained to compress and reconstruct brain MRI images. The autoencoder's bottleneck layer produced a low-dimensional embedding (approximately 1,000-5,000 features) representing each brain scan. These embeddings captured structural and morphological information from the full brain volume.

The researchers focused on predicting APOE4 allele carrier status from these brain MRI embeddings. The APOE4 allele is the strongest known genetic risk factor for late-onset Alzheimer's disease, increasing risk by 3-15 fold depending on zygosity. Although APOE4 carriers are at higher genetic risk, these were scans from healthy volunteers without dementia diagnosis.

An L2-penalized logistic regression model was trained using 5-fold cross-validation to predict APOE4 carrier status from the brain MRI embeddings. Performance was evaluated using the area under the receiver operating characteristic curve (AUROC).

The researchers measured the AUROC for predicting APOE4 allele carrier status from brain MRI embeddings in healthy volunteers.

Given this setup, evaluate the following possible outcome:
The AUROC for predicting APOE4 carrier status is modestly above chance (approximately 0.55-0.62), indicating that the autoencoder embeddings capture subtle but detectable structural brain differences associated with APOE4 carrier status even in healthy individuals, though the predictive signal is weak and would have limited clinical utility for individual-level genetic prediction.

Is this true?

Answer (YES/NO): NO